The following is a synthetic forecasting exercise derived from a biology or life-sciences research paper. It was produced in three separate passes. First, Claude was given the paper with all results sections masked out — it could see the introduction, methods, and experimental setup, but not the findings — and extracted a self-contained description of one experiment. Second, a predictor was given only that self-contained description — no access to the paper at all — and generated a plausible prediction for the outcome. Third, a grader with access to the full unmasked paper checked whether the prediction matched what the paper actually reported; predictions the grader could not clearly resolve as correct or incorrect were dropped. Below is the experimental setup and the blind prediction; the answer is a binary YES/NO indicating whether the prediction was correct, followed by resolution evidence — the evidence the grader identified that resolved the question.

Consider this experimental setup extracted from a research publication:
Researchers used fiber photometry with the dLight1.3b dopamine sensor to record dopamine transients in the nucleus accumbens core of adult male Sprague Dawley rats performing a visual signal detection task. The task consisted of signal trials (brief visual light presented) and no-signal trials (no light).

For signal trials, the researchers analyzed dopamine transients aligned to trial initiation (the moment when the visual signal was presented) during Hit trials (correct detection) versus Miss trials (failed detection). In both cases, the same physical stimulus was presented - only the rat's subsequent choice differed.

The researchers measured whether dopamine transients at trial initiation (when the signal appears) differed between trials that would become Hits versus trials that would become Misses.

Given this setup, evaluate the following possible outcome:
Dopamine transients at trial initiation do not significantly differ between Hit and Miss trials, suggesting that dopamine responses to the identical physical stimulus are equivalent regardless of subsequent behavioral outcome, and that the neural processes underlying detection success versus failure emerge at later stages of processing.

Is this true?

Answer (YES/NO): YES